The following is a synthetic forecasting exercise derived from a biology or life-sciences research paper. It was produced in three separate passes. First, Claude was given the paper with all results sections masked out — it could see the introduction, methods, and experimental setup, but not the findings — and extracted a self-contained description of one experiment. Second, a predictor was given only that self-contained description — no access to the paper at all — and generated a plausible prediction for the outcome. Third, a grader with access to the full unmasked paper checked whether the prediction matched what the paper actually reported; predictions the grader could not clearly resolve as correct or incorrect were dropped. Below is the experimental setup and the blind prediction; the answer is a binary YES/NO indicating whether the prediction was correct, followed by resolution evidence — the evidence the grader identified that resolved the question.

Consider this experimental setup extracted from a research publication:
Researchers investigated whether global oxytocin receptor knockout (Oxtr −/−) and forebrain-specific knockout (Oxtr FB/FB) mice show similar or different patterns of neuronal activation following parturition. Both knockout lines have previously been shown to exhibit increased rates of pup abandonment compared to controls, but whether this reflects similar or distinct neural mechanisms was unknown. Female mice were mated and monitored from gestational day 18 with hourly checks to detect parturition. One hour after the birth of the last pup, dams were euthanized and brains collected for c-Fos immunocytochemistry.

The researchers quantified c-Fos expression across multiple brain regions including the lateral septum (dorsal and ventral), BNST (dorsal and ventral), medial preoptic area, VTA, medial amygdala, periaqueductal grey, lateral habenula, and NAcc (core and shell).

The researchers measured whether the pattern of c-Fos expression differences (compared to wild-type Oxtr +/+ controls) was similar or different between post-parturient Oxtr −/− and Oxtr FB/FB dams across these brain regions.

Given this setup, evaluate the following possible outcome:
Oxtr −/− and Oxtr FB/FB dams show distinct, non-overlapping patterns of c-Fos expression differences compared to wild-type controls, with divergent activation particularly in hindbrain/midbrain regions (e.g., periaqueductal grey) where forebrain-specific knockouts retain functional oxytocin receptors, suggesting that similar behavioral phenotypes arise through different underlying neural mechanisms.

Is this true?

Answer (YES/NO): NO